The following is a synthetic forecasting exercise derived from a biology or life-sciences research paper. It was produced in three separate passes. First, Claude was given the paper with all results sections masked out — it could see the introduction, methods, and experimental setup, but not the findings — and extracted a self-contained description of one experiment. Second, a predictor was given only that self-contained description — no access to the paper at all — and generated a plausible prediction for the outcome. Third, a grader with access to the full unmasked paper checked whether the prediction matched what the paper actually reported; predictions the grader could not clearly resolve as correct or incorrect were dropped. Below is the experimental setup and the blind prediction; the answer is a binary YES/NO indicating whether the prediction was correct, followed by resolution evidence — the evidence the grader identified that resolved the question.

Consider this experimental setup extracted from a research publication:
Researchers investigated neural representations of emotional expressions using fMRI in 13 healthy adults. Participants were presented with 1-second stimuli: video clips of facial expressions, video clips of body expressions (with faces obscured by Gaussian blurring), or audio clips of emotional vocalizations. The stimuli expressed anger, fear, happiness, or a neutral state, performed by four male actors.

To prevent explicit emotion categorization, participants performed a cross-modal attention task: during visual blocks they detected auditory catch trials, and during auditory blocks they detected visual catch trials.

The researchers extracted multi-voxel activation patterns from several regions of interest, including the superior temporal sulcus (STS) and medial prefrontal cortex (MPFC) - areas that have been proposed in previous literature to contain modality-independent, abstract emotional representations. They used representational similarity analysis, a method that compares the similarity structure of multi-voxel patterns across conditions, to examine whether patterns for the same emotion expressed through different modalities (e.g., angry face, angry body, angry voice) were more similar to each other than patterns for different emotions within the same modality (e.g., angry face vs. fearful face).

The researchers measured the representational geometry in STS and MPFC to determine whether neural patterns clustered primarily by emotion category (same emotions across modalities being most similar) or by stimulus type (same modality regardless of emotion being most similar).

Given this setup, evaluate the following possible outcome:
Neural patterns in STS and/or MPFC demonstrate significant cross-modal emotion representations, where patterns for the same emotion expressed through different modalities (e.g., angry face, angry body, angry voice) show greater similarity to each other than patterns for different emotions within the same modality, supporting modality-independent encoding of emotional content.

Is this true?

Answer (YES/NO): NO